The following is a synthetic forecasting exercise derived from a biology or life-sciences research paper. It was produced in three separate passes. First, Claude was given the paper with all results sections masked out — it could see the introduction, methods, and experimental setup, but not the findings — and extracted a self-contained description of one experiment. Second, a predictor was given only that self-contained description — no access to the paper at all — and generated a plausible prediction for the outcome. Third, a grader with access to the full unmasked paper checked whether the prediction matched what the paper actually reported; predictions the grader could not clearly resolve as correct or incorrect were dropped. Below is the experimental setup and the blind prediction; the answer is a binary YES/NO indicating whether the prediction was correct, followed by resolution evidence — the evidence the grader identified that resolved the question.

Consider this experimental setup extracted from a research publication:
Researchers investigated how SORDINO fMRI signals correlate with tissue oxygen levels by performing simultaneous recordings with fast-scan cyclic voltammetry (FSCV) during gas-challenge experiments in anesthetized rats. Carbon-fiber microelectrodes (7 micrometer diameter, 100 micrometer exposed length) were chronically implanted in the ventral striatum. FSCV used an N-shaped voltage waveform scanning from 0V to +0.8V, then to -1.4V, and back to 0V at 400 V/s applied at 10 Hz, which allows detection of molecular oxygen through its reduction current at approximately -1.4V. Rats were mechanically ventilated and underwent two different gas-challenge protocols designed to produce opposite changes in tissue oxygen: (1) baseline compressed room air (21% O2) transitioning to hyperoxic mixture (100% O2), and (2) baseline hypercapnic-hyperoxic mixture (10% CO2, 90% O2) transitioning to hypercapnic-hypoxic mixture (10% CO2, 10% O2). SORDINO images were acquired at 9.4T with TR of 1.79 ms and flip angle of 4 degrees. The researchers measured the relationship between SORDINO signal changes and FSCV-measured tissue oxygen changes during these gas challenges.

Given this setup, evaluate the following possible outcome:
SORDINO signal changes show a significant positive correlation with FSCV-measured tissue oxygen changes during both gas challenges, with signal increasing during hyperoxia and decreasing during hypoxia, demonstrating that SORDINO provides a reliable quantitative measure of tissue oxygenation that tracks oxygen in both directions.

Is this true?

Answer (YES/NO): YES